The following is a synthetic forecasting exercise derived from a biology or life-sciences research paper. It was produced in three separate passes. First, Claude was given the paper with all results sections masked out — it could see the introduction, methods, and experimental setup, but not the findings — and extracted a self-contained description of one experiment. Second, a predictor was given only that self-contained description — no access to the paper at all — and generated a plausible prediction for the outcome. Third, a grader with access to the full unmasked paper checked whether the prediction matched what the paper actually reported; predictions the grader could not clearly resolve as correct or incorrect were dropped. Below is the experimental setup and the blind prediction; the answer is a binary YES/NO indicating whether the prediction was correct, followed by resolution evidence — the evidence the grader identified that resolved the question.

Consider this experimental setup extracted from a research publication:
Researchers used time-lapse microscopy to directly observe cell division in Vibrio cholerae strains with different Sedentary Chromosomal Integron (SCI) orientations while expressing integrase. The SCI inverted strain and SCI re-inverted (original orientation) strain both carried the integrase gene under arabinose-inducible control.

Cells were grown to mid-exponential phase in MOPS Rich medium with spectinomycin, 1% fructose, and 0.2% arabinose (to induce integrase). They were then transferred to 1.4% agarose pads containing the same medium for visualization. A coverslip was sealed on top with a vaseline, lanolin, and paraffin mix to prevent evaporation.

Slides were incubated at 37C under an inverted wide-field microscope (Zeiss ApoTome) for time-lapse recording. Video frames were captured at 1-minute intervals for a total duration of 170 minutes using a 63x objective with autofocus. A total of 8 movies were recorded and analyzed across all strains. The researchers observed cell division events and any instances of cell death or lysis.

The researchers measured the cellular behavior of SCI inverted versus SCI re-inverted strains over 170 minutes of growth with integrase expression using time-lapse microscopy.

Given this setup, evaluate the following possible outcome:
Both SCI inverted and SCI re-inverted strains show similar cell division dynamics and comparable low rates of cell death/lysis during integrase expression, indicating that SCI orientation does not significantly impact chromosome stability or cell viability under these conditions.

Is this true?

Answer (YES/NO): NO